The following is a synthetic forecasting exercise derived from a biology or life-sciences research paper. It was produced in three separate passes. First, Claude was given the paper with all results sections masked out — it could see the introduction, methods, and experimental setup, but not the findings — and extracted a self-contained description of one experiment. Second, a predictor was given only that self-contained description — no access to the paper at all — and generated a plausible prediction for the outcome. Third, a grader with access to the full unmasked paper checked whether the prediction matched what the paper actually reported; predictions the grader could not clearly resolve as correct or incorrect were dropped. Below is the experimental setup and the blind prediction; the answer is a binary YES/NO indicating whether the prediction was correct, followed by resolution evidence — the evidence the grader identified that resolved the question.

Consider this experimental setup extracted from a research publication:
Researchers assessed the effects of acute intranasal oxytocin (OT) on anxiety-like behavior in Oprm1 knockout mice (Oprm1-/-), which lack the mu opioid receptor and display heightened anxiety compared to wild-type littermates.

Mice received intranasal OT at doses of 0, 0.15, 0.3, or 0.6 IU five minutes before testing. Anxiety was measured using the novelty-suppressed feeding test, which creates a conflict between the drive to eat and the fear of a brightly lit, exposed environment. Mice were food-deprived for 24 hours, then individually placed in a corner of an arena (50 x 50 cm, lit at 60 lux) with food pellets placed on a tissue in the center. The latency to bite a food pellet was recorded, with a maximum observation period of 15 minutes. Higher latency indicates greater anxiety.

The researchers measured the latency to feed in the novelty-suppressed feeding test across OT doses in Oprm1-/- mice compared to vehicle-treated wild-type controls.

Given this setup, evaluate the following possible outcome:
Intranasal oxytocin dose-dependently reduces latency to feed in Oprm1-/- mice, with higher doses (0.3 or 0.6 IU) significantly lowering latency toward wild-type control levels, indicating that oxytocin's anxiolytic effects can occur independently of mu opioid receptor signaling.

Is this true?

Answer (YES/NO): NO